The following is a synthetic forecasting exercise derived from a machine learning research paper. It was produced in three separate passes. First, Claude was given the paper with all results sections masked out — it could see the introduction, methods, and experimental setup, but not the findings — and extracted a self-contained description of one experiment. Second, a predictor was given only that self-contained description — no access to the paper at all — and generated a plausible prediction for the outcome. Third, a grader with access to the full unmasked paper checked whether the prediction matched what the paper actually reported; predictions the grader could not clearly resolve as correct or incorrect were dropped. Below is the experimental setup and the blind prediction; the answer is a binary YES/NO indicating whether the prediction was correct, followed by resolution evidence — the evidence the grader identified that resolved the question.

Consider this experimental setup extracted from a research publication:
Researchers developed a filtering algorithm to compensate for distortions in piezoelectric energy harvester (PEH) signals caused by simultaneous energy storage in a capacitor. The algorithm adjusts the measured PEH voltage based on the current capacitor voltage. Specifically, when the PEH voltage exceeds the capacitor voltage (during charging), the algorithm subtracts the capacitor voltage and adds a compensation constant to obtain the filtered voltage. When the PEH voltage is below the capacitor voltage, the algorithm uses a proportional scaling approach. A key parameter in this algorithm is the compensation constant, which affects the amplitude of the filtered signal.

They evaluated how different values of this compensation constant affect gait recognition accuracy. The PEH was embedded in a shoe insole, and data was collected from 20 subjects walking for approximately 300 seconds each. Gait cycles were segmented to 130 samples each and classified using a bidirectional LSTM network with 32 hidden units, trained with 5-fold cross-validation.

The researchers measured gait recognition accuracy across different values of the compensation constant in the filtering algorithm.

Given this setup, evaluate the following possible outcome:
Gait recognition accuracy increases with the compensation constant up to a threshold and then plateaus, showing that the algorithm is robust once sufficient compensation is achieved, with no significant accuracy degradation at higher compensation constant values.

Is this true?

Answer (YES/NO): NO